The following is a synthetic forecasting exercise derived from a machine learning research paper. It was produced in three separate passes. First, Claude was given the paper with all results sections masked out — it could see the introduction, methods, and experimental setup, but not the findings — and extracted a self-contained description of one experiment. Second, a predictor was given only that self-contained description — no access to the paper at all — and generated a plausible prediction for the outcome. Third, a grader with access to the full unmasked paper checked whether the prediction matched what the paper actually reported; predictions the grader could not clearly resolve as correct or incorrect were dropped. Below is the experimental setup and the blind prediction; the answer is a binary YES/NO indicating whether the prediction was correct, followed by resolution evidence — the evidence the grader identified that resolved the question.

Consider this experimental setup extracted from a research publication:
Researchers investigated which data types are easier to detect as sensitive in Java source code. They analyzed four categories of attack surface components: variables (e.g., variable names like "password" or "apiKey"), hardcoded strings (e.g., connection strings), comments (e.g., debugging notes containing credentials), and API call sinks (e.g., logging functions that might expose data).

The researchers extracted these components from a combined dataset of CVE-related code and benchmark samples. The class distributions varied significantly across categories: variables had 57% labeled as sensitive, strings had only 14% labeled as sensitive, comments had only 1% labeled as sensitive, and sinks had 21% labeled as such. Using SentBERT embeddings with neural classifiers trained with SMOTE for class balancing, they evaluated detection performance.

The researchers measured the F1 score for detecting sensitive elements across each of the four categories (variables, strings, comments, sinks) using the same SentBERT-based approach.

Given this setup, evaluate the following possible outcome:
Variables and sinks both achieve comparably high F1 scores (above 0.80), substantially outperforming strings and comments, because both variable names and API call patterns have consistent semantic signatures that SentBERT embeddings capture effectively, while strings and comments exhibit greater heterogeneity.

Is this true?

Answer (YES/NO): NO